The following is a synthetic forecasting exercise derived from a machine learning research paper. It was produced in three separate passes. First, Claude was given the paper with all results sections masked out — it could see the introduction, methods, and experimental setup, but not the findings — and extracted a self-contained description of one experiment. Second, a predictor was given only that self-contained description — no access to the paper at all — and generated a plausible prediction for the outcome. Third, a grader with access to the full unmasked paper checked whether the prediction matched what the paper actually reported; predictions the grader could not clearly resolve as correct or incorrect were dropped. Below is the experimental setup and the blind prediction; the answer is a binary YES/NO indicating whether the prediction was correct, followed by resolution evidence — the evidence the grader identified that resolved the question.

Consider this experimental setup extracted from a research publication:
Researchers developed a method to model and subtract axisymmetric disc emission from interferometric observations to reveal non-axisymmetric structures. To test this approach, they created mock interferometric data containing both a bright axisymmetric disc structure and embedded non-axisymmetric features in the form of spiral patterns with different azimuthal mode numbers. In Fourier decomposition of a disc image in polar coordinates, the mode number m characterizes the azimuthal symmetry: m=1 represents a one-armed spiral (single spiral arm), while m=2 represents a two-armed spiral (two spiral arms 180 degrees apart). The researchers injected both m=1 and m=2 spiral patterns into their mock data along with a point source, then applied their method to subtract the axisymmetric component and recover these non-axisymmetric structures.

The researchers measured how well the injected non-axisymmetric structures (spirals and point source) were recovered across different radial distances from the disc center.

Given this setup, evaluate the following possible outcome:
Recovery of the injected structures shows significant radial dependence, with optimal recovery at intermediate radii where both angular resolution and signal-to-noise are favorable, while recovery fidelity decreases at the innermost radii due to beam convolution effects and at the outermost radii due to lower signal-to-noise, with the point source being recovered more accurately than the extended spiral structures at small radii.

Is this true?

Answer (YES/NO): NO